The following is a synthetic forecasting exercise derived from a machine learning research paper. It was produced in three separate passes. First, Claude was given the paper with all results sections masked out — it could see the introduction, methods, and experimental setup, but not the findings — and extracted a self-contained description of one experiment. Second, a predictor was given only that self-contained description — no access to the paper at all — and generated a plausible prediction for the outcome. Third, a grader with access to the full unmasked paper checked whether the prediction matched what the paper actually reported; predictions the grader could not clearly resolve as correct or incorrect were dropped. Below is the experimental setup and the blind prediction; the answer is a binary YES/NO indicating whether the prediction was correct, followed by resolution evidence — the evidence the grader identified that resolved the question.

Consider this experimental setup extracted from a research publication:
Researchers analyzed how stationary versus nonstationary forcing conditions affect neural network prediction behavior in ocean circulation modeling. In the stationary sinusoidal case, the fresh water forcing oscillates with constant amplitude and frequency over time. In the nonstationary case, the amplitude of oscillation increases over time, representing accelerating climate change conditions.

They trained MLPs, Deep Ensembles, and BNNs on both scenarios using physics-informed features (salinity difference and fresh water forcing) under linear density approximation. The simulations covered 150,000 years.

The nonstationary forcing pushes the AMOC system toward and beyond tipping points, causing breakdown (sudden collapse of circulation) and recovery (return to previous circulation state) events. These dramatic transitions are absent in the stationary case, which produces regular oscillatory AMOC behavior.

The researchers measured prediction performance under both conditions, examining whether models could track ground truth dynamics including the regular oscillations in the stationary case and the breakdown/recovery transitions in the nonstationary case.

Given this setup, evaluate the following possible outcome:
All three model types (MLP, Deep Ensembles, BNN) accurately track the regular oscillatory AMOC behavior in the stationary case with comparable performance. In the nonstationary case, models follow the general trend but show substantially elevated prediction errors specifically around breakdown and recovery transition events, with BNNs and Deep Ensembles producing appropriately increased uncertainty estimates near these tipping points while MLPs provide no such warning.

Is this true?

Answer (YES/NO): NO